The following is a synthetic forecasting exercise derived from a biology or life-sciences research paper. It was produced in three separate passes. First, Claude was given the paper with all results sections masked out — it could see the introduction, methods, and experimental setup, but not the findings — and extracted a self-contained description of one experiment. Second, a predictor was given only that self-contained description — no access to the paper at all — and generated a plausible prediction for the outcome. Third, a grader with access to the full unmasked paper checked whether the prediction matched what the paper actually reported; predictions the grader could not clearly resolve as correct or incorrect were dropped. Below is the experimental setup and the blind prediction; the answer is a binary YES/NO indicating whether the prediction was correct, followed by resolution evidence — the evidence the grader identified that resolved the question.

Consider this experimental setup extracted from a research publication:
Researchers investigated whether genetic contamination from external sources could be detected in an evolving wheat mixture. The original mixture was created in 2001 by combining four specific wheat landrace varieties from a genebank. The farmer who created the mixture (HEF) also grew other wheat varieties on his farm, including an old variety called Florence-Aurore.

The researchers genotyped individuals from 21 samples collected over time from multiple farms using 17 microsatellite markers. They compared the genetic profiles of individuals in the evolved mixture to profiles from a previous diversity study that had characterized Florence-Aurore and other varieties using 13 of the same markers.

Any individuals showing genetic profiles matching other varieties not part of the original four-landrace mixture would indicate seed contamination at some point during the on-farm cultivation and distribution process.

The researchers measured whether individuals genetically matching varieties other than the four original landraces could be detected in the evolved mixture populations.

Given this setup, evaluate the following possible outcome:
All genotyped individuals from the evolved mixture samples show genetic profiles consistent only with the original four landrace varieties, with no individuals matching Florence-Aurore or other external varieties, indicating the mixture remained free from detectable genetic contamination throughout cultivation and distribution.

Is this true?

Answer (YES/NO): NO